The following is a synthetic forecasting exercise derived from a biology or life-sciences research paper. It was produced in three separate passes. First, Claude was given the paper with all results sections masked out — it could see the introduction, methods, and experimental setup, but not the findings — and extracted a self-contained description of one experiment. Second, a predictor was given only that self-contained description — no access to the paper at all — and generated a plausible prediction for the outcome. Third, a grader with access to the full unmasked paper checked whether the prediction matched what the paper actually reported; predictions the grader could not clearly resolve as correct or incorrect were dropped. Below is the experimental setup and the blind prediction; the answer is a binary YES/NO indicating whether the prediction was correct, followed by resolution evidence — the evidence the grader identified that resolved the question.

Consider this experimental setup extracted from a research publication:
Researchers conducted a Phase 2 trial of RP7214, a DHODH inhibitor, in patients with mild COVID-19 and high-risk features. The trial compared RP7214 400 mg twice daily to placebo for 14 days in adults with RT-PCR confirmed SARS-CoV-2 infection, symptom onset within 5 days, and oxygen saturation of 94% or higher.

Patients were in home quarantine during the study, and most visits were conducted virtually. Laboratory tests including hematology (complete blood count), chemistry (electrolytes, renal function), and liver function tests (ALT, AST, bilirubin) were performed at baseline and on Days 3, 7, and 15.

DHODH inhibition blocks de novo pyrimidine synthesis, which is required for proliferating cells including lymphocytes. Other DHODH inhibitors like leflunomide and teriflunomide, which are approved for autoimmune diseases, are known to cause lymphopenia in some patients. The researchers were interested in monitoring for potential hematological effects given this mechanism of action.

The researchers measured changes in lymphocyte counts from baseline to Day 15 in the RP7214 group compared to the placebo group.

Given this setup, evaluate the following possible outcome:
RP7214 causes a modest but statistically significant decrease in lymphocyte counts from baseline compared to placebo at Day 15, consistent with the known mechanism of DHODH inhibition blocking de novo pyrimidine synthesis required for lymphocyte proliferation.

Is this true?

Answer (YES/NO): NO